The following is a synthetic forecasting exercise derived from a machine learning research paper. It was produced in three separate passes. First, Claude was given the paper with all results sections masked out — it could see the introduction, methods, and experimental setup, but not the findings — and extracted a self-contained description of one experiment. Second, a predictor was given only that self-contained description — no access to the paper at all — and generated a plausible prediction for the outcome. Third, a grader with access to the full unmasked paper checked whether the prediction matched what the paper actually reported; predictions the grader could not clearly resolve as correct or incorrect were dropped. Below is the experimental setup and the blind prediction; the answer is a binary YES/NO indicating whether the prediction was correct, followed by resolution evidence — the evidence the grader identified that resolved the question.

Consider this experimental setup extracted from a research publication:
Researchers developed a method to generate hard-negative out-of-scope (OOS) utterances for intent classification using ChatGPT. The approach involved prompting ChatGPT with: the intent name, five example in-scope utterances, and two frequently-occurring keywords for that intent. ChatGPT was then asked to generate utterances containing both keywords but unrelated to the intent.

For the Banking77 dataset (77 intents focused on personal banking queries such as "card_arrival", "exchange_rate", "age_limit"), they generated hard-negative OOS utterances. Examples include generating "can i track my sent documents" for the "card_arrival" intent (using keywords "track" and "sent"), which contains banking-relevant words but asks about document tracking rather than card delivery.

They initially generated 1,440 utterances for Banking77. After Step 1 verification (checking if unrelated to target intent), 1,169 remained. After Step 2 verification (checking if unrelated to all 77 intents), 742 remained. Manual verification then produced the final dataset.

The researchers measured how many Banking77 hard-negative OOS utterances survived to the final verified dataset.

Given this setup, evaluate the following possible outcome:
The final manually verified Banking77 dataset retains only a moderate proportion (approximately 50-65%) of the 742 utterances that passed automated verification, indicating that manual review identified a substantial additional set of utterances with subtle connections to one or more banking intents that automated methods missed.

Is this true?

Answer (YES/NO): NO